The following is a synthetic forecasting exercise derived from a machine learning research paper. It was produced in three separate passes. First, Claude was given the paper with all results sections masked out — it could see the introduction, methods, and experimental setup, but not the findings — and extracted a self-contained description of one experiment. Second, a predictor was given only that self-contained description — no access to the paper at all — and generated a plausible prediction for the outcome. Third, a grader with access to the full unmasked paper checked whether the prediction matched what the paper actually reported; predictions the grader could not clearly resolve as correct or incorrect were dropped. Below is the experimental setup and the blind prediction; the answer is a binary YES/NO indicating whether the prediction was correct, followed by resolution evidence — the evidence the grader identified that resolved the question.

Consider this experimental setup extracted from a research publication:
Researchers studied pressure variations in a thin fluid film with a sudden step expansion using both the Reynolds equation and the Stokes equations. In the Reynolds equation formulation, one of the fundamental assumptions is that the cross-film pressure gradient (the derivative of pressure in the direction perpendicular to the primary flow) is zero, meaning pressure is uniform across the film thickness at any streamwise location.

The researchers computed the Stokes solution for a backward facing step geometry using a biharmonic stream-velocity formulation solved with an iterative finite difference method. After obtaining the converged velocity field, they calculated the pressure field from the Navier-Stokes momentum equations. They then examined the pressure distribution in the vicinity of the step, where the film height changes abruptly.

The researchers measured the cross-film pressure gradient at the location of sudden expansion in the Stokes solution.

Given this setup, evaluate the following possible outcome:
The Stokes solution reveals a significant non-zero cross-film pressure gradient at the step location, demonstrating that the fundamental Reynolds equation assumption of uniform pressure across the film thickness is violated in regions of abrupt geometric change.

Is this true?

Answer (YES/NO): YES